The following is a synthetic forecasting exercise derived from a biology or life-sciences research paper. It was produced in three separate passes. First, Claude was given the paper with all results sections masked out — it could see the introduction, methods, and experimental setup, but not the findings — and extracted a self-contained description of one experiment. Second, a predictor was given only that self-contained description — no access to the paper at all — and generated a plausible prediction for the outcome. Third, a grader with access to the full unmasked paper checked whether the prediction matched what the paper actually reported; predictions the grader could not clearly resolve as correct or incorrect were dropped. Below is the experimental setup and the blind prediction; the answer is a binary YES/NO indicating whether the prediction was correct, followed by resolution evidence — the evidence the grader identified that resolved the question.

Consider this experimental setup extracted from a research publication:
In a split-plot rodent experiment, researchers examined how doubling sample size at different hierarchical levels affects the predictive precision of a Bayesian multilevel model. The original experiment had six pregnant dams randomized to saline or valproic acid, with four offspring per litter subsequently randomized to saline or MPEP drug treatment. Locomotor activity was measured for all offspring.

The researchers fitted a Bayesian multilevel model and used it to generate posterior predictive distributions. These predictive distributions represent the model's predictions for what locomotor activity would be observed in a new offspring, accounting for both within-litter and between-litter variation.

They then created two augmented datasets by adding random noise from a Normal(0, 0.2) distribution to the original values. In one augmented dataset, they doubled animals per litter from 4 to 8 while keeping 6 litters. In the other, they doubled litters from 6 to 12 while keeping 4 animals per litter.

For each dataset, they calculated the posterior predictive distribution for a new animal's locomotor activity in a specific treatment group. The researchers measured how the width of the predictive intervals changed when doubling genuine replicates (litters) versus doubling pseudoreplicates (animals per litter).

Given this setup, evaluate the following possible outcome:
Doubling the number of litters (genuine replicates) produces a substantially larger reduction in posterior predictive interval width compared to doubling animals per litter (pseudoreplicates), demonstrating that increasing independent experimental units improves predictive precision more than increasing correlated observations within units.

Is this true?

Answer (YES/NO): NO